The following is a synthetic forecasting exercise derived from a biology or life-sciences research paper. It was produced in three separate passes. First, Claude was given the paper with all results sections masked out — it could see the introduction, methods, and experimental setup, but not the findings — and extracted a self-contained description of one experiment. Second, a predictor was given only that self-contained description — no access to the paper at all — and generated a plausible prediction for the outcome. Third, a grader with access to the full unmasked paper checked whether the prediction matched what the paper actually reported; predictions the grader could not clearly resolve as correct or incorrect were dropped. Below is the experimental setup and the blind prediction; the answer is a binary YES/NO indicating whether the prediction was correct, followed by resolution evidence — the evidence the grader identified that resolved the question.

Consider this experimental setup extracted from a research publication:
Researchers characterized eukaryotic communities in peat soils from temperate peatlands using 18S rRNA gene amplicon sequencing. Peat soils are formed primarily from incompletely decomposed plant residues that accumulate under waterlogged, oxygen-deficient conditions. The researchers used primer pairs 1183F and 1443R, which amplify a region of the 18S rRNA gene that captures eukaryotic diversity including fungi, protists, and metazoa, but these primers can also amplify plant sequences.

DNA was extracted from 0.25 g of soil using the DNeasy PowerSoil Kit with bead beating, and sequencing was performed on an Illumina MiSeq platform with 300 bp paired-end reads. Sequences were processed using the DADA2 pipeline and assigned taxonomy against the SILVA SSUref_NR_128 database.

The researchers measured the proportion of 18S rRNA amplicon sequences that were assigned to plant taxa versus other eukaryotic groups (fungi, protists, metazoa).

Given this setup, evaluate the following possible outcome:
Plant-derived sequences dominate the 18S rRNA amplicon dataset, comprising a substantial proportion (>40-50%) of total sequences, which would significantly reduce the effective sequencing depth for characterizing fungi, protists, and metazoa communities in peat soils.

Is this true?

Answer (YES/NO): NO